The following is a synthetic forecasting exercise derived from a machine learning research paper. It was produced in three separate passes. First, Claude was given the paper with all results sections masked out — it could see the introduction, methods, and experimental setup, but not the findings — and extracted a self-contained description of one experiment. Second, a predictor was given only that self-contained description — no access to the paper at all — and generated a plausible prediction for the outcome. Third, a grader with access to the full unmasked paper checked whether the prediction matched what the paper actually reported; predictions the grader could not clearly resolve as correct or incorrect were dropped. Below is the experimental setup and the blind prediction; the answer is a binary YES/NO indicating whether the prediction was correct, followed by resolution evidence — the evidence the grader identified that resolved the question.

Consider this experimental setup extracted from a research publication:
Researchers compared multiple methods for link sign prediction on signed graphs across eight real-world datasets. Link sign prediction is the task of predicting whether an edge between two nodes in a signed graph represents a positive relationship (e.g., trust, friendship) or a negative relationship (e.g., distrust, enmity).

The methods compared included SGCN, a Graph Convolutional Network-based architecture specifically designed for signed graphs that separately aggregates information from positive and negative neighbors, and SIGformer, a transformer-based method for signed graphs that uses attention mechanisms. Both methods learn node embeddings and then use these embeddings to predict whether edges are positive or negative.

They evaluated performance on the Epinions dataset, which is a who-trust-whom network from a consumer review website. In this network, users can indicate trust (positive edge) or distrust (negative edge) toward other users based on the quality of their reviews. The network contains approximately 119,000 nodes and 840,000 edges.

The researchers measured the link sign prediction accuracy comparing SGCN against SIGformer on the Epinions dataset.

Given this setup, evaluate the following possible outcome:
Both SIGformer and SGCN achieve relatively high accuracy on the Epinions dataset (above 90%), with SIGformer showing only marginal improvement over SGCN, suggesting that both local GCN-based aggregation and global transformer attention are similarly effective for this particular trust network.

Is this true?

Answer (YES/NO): NO